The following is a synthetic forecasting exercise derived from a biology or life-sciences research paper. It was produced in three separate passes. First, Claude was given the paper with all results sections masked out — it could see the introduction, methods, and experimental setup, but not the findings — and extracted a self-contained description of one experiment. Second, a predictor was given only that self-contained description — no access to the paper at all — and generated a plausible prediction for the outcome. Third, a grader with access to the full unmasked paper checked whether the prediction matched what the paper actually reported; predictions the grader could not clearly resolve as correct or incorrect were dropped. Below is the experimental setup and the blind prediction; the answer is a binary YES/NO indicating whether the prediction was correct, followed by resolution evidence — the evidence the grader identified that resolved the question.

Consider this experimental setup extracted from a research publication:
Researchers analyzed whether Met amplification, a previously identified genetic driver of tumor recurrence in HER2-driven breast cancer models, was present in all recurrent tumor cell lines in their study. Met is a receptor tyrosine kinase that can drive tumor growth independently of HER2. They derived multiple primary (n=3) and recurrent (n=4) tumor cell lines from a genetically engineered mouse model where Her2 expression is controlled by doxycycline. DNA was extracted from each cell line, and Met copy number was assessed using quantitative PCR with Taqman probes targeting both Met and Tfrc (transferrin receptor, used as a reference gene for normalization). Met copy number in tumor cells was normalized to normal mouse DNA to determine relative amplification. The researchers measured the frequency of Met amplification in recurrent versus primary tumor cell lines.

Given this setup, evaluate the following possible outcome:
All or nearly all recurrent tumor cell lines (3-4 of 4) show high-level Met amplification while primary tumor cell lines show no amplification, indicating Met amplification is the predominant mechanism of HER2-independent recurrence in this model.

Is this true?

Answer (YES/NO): NO